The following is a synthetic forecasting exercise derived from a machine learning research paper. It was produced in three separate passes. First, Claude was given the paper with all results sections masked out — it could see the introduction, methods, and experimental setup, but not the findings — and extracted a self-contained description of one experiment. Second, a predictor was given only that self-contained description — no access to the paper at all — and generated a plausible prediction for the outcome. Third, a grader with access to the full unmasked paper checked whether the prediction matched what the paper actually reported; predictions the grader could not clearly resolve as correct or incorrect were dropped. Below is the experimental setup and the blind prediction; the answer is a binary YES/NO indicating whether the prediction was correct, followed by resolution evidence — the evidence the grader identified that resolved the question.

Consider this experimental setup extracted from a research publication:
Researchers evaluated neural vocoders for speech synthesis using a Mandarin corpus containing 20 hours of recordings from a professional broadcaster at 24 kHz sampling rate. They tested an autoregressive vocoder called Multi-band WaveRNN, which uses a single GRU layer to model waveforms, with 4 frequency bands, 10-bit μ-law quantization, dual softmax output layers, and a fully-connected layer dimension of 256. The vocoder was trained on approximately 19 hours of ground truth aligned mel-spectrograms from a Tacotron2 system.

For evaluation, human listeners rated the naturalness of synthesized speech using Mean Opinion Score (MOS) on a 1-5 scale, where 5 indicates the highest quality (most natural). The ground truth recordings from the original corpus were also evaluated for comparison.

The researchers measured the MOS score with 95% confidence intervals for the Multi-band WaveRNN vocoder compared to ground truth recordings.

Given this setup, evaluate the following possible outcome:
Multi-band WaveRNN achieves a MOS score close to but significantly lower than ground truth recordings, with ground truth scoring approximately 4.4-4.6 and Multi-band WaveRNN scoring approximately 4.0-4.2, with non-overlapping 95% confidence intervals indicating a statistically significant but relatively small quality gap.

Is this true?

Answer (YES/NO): NO